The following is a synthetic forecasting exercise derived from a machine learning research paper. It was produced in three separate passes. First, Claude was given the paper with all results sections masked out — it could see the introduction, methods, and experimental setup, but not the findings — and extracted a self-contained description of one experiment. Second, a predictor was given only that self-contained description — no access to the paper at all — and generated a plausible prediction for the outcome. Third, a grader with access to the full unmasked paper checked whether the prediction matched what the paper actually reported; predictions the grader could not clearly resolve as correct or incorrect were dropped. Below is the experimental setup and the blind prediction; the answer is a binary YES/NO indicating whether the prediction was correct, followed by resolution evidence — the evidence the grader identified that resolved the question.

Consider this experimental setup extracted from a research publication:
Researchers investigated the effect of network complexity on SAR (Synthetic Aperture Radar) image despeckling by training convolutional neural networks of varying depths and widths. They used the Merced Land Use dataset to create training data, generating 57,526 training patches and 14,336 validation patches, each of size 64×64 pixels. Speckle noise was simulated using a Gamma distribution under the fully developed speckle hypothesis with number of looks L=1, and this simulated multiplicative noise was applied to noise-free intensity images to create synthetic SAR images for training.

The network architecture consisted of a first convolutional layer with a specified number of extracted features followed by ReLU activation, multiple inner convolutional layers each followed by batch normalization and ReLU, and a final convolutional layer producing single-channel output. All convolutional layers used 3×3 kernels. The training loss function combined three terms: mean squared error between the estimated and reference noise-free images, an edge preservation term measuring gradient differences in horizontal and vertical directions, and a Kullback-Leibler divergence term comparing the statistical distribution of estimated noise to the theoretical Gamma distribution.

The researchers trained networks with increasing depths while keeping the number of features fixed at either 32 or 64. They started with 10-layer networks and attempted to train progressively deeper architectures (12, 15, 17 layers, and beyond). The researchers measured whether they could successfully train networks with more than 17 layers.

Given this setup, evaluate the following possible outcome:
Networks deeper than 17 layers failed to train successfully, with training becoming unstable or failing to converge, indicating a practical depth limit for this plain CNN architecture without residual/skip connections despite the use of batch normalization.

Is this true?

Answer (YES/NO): YES